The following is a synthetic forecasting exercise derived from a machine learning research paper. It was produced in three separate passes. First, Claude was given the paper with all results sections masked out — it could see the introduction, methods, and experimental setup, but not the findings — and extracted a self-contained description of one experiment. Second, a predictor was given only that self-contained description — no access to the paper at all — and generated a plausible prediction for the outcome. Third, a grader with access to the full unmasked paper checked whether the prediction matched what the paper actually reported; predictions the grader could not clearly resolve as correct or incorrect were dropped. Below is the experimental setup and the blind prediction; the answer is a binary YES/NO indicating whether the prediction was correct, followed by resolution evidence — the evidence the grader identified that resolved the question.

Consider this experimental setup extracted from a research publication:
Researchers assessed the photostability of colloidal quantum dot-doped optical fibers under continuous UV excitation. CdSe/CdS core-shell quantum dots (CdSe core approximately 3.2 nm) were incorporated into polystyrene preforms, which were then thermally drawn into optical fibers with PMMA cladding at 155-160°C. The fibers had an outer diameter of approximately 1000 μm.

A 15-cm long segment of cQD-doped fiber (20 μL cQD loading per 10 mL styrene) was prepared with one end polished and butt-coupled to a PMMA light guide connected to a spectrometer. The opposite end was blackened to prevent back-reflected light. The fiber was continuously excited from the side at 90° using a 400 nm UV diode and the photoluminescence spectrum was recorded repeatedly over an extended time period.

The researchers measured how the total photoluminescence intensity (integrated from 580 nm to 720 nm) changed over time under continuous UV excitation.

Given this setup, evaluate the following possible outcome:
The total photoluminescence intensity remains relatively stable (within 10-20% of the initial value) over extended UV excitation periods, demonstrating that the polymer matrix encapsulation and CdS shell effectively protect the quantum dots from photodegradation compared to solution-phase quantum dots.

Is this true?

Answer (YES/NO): YES